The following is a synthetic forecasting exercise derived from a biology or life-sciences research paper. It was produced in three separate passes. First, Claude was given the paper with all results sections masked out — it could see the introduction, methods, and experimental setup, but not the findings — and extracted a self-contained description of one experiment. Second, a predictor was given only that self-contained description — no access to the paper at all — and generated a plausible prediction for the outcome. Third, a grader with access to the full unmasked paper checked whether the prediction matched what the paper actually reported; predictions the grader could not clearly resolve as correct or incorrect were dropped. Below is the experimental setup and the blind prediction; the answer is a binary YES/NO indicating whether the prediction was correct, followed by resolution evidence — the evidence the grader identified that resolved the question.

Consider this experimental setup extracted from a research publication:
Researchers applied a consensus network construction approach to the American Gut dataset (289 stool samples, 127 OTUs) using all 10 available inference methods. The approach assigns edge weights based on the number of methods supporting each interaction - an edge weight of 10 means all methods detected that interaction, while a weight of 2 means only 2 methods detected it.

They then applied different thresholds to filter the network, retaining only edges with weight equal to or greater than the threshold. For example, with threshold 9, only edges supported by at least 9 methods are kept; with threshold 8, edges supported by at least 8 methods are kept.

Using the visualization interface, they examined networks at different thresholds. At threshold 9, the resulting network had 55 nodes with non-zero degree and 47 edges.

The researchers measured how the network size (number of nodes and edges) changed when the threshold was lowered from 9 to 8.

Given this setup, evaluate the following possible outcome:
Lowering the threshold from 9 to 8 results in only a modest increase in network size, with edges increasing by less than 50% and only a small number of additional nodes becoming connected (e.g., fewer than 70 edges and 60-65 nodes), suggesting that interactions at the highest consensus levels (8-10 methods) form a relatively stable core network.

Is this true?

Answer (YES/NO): NO